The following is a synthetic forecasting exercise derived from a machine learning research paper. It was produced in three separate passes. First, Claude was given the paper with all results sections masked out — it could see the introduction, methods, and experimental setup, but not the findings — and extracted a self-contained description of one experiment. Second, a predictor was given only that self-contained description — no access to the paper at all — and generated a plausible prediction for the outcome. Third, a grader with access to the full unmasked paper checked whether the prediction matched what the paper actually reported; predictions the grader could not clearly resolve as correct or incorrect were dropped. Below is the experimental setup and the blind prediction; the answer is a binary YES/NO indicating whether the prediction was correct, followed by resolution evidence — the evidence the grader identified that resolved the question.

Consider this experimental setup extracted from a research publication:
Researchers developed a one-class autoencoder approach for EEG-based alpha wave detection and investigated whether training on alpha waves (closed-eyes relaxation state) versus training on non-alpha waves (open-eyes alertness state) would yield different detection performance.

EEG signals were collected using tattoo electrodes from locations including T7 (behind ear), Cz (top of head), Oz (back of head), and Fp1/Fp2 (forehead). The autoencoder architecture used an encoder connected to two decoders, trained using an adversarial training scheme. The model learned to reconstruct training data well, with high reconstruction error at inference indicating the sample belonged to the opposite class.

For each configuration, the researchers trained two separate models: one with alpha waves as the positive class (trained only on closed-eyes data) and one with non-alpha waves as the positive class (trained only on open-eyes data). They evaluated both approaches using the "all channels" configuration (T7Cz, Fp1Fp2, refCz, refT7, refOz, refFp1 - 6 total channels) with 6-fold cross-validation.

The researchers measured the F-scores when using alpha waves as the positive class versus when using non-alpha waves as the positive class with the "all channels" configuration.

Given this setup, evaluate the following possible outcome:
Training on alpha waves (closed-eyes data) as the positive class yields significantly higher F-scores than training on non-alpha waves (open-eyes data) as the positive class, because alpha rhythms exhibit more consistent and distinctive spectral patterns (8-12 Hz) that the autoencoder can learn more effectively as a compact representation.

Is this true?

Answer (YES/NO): NO